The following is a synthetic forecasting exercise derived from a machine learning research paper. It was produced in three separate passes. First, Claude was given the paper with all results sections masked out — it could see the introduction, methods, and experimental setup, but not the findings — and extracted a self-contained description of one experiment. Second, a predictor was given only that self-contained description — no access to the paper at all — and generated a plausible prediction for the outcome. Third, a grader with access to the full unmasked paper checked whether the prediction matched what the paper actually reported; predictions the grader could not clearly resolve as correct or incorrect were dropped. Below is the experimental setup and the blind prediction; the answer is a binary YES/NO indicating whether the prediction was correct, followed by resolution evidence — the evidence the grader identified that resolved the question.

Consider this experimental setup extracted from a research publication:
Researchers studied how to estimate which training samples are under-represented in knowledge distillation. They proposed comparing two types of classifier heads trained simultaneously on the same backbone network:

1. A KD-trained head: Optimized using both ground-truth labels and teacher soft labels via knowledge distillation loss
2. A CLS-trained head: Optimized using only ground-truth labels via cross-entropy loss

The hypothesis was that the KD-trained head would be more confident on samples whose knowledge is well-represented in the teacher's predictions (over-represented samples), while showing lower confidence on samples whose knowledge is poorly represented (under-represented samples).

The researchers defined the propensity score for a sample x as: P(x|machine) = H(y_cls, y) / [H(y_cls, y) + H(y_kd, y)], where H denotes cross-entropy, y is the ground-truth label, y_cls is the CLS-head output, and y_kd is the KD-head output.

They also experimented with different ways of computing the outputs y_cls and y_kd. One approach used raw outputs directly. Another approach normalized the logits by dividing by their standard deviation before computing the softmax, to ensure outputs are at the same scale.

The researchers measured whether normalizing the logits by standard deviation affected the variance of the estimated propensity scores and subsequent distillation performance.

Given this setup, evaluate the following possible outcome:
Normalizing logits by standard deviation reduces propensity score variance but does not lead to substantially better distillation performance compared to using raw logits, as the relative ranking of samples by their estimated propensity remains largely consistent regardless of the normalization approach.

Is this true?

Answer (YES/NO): NO